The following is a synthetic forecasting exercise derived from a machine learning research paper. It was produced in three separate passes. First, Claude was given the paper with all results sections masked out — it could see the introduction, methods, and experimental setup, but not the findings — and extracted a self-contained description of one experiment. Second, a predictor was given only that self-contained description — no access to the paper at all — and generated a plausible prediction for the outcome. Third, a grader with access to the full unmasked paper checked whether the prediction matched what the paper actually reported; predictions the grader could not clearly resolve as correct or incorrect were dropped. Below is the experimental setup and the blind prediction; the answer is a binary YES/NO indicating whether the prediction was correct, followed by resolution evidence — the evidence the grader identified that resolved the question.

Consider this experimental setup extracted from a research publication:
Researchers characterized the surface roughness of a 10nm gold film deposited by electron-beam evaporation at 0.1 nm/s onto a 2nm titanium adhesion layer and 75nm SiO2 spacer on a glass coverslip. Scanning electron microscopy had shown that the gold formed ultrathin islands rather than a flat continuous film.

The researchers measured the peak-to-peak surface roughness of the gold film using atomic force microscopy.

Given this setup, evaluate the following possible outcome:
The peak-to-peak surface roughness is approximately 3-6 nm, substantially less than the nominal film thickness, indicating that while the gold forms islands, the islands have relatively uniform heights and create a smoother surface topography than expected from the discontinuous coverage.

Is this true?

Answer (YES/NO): NO